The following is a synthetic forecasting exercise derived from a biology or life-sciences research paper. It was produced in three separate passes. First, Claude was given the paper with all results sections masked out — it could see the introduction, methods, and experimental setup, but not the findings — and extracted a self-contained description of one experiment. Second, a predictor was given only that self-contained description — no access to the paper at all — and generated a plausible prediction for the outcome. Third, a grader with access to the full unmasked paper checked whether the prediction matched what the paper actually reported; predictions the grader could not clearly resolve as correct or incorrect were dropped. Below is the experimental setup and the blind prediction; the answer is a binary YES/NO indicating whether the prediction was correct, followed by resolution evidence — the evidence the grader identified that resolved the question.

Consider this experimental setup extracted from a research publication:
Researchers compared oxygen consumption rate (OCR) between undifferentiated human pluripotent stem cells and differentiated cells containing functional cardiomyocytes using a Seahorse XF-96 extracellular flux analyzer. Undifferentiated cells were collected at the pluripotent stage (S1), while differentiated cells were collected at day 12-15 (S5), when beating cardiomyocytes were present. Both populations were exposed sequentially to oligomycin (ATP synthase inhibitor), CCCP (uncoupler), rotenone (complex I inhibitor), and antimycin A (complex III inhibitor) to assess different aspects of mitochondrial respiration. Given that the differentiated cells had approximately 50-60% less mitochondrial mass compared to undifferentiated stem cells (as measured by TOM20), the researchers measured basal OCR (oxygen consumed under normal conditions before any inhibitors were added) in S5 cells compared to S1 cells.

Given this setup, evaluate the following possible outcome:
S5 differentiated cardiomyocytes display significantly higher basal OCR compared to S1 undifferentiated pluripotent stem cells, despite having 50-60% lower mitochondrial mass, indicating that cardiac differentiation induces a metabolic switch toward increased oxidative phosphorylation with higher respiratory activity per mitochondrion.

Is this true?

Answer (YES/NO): NO